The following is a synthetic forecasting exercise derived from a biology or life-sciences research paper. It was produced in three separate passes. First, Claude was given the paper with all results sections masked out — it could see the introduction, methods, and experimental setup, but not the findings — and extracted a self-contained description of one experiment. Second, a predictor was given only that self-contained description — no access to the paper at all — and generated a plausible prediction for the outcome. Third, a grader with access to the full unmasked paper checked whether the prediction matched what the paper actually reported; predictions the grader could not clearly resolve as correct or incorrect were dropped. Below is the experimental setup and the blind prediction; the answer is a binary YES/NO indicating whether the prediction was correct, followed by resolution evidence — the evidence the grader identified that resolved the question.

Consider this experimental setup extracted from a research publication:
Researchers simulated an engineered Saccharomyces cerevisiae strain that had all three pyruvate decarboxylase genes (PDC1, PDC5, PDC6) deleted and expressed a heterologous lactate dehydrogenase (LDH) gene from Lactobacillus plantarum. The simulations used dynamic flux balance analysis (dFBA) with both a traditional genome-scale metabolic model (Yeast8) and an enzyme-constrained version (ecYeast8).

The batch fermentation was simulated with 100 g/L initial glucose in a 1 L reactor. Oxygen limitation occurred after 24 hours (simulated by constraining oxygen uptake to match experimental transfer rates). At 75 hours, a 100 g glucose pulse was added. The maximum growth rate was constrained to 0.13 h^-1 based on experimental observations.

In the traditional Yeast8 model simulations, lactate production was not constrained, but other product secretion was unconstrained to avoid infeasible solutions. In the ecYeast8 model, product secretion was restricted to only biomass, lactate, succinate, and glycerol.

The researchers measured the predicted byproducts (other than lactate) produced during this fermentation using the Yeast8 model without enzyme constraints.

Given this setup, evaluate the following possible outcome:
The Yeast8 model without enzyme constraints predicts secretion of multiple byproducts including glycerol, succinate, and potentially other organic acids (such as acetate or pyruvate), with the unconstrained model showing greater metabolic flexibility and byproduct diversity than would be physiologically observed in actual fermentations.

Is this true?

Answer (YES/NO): NO